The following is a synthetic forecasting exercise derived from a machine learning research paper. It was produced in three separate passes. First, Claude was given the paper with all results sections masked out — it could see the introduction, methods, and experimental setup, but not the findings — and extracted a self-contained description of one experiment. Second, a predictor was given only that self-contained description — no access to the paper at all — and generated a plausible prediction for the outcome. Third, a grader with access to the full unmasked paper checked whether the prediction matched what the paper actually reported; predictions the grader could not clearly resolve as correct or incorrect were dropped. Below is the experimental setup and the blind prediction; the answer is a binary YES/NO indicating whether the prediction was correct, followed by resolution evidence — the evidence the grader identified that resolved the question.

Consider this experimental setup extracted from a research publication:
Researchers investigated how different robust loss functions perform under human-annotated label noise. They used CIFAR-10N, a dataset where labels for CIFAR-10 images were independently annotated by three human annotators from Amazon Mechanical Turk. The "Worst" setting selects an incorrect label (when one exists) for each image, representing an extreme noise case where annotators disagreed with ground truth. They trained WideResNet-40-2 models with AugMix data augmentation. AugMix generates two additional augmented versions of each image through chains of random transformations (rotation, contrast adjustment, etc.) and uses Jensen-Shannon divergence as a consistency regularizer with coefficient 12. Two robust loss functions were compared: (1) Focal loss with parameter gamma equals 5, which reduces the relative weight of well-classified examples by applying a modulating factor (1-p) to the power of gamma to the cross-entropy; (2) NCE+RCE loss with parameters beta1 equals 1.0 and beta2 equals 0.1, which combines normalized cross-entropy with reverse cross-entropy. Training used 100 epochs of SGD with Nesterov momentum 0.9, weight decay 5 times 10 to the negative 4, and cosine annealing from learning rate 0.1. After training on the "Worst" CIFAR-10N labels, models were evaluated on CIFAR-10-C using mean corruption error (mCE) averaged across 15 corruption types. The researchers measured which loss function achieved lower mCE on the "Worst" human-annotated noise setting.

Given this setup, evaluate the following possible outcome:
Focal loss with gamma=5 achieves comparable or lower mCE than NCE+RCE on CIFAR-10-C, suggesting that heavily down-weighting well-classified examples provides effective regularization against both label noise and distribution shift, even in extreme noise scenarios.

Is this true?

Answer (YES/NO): NO